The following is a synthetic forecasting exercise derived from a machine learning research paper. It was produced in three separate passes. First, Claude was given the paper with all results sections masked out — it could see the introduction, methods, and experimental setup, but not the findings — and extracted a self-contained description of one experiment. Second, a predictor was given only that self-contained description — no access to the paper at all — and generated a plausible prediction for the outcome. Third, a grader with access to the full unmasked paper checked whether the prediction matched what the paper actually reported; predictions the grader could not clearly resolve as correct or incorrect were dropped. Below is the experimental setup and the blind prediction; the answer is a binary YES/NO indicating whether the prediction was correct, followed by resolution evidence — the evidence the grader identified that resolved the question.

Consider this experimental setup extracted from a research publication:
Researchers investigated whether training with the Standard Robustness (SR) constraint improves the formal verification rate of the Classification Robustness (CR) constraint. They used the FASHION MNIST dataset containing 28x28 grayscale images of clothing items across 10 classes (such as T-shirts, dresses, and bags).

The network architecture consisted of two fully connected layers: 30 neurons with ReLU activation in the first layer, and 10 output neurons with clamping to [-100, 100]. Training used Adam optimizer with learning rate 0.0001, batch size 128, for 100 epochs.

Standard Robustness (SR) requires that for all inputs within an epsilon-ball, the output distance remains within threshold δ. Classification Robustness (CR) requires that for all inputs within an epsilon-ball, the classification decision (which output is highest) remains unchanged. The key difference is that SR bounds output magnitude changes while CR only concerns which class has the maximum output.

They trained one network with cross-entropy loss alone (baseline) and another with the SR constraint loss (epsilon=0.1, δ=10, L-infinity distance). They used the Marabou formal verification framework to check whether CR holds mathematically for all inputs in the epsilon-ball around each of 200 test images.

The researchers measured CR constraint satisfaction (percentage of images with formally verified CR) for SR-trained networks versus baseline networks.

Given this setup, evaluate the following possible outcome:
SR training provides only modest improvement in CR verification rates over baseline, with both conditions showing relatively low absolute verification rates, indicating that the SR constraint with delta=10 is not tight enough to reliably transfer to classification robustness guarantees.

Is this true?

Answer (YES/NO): YES